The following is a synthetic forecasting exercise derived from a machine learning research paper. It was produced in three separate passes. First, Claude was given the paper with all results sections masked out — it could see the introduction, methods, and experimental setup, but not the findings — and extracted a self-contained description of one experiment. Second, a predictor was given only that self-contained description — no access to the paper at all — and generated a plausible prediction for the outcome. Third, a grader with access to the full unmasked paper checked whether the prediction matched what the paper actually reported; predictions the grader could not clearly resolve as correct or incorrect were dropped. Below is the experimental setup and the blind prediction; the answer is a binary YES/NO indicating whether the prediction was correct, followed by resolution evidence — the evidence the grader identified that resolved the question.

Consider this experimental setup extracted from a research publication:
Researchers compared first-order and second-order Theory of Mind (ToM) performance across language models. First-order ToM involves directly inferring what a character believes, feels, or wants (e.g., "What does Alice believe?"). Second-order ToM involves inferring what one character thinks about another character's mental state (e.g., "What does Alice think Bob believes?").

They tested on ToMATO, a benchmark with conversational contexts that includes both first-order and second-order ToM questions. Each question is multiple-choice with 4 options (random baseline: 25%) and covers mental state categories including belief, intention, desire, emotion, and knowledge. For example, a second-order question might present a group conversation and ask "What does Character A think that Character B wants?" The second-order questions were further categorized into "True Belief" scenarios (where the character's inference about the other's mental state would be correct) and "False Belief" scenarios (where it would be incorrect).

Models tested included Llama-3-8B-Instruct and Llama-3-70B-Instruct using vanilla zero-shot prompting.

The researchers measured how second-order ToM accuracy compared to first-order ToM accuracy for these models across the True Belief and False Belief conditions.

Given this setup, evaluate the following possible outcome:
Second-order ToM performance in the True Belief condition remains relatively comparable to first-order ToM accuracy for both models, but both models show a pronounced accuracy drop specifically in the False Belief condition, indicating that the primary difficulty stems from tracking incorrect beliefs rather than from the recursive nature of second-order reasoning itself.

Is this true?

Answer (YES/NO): NO